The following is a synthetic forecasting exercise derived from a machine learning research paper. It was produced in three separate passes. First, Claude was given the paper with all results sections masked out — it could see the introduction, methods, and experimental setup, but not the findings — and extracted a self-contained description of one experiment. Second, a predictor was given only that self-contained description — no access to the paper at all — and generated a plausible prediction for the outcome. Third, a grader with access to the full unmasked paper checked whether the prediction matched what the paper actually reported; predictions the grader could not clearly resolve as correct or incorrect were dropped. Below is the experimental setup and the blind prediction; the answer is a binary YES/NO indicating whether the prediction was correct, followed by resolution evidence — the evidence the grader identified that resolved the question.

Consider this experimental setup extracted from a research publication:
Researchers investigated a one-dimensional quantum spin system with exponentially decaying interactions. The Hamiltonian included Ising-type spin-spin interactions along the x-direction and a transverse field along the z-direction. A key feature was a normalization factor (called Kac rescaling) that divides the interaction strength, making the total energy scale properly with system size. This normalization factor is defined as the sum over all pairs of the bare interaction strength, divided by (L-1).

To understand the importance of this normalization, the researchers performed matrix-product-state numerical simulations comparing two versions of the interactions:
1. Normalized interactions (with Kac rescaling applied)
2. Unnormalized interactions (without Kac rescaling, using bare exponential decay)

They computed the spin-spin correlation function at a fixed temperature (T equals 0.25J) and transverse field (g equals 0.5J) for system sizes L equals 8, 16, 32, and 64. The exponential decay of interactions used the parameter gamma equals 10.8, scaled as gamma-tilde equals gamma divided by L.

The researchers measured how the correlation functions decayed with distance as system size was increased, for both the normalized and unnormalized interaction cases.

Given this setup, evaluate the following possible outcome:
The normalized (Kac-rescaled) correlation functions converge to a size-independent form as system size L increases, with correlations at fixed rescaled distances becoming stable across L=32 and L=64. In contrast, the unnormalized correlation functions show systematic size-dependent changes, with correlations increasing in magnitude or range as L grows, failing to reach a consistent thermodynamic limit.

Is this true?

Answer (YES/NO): NO